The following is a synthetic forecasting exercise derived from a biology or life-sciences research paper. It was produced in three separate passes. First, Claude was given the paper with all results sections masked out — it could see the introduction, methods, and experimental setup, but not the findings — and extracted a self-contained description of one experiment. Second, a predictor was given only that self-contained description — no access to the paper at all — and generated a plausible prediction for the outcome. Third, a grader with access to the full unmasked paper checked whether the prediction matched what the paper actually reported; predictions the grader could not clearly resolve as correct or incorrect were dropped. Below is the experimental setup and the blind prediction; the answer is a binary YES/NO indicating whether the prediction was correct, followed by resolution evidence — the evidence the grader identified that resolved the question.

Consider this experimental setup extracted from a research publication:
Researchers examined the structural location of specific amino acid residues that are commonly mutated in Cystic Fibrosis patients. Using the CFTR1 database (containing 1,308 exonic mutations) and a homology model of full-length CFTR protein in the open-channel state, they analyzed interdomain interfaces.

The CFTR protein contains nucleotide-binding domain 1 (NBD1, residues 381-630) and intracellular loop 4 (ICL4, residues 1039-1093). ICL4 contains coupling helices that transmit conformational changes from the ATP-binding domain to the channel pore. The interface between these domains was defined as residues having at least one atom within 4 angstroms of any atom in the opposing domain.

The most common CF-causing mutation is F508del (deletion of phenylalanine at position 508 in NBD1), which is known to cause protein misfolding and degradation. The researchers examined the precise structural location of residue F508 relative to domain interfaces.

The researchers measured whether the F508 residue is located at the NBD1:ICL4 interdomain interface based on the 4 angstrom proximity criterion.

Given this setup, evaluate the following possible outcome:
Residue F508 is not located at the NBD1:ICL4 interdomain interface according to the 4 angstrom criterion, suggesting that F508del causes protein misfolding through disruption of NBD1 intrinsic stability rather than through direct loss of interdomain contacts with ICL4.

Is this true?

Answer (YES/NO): NO